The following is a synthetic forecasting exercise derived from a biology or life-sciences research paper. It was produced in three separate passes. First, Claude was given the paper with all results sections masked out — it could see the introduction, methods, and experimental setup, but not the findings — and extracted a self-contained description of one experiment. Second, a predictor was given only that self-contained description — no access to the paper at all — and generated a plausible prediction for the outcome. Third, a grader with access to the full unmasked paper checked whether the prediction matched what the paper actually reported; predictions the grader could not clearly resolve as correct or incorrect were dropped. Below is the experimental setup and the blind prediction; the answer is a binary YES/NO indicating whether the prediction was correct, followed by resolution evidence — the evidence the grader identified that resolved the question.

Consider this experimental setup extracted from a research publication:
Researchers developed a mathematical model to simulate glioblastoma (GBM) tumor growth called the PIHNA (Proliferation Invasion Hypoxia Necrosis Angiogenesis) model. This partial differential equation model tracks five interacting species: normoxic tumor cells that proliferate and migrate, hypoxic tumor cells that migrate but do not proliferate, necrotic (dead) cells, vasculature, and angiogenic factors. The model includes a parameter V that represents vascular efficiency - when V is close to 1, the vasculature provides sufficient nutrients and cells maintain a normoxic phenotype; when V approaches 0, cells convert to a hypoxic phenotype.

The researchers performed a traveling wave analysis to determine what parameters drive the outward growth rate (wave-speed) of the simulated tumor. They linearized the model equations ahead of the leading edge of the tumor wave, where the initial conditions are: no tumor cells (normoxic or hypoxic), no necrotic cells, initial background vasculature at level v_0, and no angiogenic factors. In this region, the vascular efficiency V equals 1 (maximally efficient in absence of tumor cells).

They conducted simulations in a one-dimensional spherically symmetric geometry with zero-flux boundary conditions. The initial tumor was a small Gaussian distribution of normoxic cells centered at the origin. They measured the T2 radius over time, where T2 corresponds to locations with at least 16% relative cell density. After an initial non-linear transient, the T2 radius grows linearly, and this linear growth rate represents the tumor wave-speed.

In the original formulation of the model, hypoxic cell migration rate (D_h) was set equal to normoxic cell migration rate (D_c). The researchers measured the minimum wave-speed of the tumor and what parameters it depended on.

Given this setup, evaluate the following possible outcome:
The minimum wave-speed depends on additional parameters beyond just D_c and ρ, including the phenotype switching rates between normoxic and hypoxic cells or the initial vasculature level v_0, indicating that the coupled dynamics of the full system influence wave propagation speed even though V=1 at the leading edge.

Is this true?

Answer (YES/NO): YES